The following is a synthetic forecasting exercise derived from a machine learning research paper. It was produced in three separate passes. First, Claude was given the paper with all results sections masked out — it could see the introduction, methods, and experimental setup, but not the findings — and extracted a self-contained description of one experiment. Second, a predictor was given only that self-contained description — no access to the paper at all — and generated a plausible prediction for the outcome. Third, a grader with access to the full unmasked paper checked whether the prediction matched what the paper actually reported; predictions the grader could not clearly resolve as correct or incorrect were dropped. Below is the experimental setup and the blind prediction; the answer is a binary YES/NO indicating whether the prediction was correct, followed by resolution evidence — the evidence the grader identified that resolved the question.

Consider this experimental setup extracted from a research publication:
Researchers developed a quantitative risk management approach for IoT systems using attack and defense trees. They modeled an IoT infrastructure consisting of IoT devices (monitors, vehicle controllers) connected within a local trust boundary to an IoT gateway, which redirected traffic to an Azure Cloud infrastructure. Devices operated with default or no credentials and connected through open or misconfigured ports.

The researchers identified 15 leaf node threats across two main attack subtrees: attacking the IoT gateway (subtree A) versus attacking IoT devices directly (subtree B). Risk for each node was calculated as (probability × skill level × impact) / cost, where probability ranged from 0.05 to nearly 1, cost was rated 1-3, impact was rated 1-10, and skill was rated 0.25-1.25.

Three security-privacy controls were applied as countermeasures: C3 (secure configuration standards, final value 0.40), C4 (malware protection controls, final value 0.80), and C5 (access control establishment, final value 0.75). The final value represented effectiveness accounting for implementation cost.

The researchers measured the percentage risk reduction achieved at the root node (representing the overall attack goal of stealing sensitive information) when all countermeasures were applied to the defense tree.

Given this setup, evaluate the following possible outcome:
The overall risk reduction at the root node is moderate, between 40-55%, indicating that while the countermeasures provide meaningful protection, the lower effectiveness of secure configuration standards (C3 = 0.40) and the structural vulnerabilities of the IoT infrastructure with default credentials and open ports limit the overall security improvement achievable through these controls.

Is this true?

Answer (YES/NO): NO